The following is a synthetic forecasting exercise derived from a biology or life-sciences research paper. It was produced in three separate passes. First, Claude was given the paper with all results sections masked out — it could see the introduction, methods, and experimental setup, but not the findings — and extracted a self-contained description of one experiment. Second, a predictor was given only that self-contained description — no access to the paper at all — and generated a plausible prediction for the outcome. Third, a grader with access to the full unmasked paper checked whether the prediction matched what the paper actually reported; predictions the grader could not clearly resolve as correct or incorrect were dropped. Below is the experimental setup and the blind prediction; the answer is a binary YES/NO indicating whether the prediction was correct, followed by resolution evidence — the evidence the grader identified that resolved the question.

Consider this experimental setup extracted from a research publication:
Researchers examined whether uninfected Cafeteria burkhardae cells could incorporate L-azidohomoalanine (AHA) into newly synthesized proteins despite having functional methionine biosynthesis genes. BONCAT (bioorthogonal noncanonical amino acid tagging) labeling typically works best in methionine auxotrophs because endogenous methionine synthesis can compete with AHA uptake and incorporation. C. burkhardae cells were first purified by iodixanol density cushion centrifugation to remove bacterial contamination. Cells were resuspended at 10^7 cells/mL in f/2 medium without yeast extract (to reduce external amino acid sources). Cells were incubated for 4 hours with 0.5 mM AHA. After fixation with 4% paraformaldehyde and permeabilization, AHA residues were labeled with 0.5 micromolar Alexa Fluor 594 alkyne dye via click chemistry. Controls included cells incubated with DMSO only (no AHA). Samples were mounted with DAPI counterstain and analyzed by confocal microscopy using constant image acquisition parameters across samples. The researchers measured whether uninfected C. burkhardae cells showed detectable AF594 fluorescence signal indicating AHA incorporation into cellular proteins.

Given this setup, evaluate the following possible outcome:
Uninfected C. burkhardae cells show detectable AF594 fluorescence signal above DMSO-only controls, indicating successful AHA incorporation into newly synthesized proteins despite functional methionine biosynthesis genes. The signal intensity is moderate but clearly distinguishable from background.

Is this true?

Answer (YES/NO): YES